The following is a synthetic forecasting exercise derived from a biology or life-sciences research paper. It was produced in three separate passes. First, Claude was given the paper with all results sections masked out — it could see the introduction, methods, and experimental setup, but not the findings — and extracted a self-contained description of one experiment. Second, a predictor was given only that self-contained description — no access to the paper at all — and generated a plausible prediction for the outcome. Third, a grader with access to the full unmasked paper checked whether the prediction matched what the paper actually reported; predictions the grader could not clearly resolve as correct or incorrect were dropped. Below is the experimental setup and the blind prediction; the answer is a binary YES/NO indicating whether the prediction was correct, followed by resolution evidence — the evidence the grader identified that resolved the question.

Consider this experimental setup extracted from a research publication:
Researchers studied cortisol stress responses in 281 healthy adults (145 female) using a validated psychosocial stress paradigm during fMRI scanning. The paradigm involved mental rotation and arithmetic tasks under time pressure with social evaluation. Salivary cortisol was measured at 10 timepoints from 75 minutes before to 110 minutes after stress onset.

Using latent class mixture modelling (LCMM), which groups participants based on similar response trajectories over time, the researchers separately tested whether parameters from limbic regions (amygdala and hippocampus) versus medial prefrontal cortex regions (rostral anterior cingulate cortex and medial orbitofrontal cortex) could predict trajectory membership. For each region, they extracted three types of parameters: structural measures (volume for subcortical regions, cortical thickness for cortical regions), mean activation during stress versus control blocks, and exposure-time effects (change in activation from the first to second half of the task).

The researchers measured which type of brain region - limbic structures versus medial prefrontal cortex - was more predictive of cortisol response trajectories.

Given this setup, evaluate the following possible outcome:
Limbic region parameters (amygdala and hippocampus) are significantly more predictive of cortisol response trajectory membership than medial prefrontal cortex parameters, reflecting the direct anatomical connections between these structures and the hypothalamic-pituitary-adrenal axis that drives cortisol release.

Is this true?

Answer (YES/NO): YES